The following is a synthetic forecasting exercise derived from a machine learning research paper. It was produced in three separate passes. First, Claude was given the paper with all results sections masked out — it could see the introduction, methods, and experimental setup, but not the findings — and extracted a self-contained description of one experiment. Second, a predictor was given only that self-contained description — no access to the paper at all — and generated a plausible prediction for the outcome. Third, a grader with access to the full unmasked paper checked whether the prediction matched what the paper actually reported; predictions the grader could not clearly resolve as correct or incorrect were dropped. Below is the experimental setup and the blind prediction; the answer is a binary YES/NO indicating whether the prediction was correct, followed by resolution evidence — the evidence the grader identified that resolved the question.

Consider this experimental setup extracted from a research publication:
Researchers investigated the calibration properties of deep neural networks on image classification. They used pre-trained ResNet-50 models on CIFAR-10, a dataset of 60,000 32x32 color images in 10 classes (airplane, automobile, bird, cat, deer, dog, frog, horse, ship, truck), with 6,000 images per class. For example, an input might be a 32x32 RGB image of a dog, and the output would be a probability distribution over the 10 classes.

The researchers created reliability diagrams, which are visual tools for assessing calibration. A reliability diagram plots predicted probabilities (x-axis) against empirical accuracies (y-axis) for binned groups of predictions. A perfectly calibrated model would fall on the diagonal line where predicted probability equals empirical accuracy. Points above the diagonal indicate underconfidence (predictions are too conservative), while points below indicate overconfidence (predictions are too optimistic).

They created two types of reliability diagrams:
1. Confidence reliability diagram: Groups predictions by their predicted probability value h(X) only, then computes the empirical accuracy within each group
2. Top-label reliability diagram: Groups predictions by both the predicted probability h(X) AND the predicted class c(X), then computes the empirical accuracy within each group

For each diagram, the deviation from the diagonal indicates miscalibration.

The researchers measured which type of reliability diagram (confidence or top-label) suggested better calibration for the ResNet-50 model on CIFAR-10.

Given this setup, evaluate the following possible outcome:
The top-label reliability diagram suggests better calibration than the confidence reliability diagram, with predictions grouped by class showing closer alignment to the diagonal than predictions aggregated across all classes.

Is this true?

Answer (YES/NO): NO